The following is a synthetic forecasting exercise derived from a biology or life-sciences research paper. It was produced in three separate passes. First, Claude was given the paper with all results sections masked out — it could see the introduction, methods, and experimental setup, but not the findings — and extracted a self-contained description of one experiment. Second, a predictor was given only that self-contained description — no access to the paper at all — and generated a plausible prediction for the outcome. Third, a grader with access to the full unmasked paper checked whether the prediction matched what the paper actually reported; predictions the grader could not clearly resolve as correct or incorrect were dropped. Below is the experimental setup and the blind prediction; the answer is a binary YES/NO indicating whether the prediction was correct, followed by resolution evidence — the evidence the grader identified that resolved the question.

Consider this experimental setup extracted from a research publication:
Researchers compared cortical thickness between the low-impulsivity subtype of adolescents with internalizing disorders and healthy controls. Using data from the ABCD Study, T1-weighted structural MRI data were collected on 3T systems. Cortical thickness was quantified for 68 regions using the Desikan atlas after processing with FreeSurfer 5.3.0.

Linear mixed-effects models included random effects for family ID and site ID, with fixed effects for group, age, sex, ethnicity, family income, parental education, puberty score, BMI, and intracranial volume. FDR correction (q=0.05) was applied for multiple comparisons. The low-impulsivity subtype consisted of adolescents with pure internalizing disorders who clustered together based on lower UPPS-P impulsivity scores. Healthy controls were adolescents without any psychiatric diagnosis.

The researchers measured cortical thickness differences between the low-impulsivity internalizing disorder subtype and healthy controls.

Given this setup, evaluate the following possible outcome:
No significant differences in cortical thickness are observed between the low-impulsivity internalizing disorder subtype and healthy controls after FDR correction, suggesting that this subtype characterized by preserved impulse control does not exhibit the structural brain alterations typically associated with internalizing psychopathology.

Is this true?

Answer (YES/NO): YES